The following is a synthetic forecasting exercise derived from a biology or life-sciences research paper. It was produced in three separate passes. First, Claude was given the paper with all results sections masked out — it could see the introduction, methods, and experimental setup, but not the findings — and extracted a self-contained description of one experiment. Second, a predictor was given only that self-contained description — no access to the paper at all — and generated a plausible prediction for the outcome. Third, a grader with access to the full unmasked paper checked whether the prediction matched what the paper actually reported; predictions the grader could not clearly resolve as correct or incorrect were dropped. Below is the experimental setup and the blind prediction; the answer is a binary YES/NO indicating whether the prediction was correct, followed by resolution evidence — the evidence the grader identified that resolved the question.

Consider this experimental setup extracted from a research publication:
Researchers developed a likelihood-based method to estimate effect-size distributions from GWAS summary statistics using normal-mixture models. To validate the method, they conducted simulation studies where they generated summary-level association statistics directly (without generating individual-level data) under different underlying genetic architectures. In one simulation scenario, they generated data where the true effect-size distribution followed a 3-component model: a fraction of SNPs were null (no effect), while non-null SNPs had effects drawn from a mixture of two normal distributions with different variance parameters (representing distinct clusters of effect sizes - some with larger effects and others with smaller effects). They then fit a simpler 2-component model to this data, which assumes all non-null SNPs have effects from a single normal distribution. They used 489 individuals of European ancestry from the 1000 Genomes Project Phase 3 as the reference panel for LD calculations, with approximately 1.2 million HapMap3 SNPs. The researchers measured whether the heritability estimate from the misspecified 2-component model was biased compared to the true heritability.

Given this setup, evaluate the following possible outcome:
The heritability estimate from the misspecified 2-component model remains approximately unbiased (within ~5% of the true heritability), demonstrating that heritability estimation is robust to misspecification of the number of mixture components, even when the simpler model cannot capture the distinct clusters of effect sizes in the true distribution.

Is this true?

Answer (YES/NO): YES